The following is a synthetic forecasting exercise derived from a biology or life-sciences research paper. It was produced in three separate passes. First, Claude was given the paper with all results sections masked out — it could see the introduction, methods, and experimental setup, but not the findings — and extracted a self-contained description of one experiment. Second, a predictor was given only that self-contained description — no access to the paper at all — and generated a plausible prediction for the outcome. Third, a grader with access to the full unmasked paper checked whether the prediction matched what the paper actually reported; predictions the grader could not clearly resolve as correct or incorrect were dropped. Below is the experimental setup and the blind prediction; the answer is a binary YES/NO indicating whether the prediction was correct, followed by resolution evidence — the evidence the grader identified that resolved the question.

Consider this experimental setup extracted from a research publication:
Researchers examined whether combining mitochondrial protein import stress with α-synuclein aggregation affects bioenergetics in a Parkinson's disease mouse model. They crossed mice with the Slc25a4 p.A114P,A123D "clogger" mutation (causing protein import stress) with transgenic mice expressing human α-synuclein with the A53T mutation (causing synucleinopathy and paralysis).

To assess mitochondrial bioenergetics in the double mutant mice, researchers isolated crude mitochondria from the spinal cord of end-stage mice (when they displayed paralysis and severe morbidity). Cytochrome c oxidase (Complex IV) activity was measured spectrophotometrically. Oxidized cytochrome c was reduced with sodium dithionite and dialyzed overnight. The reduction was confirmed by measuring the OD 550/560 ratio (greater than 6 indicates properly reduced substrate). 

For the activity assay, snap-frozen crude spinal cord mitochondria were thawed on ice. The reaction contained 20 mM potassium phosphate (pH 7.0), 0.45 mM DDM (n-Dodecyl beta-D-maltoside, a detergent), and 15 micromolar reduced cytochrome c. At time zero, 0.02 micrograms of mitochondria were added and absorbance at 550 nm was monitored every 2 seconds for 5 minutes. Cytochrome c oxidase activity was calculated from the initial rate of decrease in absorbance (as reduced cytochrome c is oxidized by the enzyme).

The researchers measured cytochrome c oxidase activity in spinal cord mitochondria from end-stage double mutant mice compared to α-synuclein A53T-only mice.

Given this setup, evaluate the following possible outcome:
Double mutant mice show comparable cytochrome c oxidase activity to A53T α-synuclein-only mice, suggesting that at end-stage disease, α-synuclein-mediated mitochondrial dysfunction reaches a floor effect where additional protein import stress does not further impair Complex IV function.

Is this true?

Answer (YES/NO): NO